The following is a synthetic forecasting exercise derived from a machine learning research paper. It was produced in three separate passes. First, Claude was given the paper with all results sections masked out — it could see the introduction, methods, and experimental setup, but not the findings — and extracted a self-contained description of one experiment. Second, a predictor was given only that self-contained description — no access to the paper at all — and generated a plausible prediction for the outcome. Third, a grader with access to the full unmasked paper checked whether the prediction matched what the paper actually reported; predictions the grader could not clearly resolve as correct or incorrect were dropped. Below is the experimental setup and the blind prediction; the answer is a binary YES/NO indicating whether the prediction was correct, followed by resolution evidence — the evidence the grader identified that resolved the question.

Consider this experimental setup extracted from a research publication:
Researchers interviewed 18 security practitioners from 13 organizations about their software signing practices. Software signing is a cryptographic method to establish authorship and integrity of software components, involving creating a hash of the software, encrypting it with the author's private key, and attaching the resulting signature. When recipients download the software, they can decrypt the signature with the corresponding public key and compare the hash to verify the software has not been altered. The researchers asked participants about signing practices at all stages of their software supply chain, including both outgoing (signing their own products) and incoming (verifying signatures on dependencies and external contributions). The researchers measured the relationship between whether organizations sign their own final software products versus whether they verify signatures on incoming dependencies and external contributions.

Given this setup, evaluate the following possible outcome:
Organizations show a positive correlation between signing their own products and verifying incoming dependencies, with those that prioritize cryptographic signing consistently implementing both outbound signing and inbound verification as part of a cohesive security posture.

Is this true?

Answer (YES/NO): NO